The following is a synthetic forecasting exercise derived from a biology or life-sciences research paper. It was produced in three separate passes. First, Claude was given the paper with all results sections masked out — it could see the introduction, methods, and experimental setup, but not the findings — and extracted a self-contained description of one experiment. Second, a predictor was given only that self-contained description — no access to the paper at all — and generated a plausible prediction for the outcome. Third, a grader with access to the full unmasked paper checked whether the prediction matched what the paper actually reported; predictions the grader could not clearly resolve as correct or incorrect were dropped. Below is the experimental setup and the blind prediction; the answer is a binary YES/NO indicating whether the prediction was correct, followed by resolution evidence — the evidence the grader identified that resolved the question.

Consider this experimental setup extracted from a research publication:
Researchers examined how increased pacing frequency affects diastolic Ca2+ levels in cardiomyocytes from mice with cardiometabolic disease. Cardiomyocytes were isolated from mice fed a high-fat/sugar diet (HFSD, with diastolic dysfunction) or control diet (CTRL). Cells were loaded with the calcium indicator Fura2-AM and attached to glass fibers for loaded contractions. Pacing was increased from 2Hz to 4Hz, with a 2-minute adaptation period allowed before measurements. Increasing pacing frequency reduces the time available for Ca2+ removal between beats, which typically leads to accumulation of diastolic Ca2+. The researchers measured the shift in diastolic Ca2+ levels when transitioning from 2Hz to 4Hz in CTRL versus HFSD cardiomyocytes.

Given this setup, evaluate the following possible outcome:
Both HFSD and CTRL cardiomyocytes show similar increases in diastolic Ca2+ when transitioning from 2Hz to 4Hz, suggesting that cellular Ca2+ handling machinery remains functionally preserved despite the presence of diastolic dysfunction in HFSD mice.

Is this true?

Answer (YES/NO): NO